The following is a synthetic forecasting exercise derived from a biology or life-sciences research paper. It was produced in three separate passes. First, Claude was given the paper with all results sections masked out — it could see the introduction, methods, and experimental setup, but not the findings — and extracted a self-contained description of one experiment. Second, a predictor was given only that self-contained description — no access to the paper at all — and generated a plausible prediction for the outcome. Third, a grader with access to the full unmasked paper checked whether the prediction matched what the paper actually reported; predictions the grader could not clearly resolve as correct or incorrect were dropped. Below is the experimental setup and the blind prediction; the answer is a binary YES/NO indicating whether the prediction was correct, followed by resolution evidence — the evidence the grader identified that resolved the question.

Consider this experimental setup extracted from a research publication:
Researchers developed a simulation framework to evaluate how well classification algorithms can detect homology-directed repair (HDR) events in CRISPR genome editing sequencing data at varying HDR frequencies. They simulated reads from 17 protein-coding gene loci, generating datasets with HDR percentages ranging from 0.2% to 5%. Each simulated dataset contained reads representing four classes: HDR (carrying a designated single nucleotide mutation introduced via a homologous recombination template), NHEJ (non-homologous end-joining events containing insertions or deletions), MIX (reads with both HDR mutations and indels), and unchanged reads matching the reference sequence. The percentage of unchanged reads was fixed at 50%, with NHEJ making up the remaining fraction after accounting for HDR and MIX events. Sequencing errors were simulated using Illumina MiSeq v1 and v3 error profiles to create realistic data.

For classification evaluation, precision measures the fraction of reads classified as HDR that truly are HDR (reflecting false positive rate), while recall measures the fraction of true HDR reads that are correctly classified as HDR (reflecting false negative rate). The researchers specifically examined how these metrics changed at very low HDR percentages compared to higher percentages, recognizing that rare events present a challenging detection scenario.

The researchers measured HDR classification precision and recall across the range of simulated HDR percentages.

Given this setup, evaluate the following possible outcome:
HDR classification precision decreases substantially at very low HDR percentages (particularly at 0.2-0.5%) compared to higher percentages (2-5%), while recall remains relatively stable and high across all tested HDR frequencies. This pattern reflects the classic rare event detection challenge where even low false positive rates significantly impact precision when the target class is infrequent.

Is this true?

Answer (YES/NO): YES